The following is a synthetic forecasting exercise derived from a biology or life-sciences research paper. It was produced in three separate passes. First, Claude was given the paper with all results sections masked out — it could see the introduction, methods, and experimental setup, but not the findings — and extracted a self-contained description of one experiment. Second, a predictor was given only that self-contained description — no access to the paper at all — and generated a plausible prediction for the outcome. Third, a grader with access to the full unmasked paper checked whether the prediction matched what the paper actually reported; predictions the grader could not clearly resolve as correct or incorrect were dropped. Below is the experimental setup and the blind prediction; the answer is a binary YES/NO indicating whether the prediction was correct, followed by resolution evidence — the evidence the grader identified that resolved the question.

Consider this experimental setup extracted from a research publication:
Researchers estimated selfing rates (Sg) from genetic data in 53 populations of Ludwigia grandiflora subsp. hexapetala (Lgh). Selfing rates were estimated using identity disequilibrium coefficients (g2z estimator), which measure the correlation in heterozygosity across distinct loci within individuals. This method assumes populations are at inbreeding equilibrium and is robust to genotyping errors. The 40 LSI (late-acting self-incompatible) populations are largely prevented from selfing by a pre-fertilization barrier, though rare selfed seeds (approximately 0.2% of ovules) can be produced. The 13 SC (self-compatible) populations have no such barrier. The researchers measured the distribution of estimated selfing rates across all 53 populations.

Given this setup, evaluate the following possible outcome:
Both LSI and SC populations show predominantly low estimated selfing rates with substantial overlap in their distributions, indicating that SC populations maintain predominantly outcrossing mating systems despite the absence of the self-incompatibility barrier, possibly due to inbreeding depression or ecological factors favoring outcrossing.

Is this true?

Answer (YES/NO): NO